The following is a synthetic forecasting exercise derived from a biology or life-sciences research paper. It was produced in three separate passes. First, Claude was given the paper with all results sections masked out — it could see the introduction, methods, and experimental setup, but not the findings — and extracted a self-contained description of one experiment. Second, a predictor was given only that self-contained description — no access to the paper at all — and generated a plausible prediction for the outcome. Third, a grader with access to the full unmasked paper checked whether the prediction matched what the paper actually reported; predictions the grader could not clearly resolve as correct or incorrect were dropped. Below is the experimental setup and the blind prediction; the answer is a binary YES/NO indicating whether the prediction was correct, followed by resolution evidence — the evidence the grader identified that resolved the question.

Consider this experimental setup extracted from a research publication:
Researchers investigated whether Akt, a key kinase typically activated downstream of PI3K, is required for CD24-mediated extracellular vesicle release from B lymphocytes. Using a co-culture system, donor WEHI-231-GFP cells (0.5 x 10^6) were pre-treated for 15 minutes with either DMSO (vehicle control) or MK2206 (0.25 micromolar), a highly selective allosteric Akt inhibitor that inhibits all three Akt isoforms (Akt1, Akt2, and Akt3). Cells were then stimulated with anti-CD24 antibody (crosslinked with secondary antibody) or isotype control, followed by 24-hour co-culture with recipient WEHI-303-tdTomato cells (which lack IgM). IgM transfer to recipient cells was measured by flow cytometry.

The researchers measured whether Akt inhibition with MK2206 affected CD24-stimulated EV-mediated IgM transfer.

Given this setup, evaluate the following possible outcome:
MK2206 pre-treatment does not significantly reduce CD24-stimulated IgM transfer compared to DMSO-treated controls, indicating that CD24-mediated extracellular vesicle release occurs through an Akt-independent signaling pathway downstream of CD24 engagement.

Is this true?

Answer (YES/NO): NO